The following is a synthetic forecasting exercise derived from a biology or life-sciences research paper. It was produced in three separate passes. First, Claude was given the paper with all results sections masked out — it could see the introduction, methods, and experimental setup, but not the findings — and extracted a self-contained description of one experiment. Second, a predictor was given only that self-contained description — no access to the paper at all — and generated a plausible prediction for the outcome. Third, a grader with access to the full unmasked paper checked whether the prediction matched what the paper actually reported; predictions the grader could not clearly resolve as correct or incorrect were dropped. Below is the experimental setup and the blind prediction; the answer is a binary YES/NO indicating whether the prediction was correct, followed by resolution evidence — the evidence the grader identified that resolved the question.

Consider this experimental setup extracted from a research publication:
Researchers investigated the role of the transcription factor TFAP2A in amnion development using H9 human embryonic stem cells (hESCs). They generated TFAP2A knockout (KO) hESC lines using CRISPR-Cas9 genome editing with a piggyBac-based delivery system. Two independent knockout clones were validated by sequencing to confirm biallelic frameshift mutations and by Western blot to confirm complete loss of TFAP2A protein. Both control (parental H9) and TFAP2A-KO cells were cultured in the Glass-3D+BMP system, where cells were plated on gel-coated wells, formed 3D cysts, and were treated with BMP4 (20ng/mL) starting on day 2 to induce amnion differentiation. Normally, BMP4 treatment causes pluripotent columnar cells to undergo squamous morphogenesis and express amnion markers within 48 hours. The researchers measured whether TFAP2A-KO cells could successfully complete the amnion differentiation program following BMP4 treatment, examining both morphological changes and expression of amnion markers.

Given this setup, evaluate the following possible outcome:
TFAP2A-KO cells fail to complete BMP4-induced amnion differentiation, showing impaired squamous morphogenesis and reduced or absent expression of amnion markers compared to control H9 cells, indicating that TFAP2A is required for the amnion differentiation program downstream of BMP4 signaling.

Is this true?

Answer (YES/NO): YES